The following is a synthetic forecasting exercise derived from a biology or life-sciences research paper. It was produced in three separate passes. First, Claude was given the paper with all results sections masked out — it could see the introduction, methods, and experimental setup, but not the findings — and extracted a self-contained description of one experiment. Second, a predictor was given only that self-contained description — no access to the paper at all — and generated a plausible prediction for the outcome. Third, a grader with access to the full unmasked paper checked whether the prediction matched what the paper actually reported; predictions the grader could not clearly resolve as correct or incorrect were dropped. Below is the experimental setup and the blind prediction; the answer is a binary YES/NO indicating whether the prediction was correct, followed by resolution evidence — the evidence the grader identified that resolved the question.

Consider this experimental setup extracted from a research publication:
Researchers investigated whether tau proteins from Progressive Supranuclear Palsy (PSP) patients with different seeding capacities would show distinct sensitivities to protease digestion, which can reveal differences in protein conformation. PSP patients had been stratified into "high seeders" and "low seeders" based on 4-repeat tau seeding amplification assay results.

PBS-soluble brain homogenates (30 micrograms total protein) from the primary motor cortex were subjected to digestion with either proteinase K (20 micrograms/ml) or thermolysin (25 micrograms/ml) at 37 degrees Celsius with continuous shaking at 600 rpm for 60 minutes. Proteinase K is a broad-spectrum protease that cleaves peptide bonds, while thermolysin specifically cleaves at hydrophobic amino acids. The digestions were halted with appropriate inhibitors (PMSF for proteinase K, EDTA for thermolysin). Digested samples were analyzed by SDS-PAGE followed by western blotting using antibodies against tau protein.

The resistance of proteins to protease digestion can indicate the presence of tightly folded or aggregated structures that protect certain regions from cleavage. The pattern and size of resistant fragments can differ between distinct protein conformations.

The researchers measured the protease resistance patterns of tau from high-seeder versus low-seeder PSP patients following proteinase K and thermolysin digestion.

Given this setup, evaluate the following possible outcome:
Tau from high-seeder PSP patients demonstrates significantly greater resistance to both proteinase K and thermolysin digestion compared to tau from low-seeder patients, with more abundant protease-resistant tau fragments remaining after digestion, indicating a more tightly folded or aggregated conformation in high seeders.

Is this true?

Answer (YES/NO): YES